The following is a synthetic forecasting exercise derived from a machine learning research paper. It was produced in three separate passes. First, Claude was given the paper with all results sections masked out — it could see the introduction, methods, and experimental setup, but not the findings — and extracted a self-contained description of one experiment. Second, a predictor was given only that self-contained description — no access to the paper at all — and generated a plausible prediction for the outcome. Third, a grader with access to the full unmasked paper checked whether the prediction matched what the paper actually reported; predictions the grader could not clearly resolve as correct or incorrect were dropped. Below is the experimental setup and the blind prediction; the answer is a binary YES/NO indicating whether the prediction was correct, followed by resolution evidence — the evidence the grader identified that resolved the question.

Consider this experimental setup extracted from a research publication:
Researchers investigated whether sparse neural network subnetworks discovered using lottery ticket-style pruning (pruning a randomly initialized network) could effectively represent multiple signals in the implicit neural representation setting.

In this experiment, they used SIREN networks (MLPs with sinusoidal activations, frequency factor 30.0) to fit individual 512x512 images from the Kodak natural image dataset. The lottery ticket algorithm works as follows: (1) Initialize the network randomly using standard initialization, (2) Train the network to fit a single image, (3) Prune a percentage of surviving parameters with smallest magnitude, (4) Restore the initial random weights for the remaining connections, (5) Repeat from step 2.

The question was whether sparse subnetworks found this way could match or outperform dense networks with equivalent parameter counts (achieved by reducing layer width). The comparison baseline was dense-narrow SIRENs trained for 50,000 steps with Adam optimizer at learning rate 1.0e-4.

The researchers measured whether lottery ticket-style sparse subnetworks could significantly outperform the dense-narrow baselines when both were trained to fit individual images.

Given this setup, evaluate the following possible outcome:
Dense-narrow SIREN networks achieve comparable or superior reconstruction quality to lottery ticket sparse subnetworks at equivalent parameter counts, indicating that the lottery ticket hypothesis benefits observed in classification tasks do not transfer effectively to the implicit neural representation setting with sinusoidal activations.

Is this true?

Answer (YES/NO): YES